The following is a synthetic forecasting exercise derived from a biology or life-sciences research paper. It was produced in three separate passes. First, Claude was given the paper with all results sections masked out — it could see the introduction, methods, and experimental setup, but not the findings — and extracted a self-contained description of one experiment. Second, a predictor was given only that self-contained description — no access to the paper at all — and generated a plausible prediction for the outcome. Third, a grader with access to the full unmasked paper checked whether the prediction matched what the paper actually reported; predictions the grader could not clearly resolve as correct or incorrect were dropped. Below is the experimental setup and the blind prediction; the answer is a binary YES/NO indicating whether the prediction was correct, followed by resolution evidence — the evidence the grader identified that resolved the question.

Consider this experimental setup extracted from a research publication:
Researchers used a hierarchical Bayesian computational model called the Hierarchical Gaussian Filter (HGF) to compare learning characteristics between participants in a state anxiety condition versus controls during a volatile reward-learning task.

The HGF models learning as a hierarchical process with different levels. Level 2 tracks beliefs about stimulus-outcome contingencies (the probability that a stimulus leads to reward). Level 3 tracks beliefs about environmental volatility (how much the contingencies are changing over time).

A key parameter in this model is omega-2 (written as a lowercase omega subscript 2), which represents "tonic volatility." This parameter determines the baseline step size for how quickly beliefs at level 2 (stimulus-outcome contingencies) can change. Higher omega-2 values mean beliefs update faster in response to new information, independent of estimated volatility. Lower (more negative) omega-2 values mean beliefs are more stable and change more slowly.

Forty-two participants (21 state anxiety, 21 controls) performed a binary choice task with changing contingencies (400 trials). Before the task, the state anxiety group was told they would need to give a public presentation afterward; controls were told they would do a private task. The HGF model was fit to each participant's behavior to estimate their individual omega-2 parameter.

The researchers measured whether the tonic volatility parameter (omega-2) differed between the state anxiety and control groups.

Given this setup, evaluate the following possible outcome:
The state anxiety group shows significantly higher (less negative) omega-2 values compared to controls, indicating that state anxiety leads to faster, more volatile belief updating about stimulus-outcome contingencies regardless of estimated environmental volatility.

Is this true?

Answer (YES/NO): NO